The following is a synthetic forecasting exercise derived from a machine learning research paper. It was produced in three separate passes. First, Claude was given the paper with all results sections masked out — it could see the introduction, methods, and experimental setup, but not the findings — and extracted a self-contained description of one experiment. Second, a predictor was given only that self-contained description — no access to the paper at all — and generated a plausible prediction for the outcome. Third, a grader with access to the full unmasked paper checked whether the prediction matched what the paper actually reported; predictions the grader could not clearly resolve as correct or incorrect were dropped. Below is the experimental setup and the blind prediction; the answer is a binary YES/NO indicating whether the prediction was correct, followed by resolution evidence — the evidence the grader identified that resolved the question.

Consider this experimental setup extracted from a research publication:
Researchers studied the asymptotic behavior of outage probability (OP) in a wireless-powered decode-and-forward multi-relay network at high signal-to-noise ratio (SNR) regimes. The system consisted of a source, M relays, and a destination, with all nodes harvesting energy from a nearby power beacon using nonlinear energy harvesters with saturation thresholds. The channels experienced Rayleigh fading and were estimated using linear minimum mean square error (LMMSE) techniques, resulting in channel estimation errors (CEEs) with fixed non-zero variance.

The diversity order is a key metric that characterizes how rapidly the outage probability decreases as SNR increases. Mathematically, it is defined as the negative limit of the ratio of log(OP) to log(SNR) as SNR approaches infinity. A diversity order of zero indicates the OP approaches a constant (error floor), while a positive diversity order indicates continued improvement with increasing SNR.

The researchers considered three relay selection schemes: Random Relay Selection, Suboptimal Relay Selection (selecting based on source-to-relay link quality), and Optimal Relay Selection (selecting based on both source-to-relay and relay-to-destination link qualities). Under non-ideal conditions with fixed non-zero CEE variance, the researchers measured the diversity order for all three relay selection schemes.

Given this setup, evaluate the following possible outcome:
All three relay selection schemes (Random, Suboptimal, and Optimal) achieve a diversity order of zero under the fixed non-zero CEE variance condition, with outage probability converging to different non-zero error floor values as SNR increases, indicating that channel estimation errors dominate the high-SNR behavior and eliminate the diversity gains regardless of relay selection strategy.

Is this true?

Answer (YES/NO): YES